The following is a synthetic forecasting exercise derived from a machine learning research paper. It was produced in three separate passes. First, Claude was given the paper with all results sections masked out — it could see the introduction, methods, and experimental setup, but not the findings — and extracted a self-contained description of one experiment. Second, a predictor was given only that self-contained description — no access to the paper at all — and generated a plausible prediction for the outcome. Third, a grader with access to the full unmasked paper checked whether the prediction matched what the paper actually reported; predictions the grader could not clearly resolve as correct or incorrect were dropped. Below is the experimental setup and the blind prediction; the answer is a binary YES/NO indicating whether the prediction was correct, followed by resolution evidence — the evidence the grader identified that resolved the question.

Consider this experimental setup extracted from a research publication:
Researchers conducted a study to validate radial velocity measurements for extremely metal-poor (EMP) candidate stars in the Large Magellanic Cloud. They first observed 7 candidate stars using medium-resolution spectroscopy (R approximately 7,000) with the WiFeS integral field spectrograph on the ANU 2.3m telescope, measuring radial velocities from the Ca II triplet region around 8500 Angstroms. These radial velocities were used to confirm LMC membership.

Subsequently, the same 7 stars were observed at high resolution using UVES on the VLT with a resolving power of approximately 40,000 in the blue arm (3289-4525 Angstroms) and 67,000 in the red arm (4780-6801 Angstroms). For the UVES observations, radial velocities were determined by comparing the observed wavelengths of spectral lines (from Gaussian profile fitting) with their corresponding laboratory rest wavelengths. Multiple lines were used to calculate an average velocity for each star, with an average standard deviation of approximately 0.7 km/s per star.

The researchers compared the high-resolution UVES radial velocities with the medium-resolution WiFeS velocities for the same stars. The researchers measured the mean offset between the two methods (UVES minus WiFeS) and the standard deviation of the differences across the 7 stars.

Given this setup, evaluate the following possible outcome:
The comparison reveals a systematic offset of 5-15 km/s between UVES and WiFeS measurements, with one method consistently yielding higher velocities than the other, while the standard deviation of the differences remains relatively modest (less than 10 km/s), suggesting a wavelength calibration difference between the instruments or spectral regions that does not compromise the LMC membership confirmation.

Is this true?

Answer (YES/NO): NO